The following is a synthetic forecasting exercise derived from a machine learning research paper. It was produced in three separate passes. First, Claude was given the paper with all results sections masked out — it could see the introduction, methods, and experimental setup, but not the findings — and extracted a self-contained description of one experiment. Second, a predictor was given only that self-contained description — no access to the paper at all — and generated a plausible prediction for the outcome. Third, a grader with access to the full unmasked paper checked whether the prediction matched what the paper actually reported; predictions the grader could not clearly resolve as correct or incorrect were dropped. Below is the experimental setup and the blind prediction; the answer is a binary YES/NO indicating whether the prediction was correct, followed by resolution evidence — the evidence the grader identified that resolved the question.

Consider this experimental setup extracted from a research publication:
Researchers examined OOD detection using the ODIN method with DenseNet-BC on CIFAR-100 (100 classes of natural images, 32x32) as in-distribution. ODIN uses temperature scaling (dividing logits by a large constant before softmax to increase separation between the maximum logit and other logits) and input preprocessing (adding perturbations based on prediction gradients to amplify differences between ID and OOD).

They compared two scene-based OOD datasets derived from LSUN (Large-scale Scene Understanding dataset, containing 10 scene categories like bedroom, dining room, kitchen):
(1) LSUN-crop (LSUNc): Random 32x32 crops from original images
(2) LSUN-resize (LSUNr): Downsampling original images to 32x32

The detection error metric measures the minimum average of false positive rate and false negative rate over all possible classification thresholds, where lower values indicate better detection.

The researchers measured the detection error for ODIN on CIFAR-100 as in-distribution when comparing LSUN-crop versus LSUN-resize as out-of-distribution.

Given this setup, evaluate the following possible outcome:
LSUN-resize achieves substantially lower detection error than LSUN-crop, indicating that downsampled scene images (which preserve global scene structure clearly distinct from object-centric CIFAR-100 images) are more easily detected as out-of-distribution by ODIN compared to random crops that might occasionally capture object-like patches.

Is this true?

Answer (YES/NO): NO